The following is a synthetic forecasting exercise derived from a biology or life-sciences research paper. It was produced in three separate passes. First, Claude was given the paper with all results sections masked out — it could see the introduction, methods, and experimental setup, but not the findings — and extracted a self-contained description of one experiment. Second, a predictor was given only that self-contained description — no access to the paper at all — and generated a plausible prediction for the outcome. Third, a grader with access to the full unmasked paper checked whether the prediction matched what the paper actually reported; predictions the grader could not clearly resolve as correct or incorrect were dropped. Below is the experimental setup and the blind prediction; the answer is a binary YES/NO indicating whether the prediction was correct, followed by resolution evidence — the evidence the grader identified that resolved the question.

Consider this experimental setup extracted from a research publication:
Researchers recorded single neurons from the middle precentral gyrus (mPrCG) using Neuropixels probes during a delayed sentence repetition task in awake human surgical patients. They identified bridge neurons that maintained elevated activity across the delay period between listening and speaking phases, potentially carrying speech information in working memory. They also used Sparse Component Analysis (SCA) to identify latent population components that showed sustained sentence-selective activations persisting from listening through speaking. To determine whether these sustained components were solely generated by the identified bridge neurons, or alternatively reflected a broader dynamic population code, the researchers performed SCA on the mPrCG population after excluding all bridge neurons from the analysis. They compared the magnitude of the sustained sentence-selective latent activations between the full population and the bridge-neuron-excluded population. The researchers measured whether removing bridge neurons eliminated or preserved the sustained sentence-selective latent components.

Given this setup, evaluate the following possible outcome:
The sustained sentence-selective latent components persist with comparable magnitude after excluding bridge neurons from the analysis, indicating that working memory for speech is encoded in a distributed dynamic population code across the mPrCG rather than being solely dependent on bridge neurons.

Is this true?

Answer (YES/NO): YES